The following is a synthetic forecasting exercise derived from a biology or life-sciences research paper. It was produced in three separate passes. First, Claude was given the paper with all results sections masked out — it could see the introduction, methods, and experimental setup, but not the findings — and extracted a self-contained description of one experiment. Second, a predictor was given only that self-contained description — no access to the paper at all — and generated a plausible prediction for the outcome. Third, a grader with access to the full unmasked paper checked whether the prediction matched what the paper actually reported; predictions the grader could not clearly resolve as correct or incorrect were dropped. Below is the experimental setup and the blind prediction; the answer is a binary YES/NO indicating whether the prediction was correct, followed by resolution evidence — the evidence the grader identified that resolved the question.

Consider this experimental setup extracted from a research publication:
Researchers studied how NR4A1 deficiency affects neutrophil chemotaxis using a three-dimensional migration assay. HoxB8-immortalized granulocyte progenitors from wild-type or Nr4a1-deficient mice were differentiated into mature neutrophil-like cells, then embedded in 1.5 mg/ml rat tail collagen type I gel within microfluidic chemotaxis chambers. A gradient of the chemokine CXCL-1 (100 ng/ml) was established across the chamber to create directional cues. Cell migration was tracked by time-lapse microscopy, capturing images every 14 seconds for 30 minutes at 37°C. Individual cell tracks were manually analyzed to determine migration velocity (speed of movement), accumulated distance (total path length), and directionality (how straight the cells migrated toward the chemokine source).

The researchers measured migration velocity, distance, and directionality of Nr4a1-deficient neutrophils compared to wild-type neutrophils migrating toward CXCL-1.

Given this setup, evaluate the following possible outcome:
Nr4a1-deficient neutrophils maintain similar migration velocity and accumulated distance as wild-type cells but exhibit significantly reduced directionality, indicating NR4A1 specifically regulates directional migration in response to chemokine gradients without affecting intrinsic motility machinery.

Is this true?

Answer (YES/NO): NO